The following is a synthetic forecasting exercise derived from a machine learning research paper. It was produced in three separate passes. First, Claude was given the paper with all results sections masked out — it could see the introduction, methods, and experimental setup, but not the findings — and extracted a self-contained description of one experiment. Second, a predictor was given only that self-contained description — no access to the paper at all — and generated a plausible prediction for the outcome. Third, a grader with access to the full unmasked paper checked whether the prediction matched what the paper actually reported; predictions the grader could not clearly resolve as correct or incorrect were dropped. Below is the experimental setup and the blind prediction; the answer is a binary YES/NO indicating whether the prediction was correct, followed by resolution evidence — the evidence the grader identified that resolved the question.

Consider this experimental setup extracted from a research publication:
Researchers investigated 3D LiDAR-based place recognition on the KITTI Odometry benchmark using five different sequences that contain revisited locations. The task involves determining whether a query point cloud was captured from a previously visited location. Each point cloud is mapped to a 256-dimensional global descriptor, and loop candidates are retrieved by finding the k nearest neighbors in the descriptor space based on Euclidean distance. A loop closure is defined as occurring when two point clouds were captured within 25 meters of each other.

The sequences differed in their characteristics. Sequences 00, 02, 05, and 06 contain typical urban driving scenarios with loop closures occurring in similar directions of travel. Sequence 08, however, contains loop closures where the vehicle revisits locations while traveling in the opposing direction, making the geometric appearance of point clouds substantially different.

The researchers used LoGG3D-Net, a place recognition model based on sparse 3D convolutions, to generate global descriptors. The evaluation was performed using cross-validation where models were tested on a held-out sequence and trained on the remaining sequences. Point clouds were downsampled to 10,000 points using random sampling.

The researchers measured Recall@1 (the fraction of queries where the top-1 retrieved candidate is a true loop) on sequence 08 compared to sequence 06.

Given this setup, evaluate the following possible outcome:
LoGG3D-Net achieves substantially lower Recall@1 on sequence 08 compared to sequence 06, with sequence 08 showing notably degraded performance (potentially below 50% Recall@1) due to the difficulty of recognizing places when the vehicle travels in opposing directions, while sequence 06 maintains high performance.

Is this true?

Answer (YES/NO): YES